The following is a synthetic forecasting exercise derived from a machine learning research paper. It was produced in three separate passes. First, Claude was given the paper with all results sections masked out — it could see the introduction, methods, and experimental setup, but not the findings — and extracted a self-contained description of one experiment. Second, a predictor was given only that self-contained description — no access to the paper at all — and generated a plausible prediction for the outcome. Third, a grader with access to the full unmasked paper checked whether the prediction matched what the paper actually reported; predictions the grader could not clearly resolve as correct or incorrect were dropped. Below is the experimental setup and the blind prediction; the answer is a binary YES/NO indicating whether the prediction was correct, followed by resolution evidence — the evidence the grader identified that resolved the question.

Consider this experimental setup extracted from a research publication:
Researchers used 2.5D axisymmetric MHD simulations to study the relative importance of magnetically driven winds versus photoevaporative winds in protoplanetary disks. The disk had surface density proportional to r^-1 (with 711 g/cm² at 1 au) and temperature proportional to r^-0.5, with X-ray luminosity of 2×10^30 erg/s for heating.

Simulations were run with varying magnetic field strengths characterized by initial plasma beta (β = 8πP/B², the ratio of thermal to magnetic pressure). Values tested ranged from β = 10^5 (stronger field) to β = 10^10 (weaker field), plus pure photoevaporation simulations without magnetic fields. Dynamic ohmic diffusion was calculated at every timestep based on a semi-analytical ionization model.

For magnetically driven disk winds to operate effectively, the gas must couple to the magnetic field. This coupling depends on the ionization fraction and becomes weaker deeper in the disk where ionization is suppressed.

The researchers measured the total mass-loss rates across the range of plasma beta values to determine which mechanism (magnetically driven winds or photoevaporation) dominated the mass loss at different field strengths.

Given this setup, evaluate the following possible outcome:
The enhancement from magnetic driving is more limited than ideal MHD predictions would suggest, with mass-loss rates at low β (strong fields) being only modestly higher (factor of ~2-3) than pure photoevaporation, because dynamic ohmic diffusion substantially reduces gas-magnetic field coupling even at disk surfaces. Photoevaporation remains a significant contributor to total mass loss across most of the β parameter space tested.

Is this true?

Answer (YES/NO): NO